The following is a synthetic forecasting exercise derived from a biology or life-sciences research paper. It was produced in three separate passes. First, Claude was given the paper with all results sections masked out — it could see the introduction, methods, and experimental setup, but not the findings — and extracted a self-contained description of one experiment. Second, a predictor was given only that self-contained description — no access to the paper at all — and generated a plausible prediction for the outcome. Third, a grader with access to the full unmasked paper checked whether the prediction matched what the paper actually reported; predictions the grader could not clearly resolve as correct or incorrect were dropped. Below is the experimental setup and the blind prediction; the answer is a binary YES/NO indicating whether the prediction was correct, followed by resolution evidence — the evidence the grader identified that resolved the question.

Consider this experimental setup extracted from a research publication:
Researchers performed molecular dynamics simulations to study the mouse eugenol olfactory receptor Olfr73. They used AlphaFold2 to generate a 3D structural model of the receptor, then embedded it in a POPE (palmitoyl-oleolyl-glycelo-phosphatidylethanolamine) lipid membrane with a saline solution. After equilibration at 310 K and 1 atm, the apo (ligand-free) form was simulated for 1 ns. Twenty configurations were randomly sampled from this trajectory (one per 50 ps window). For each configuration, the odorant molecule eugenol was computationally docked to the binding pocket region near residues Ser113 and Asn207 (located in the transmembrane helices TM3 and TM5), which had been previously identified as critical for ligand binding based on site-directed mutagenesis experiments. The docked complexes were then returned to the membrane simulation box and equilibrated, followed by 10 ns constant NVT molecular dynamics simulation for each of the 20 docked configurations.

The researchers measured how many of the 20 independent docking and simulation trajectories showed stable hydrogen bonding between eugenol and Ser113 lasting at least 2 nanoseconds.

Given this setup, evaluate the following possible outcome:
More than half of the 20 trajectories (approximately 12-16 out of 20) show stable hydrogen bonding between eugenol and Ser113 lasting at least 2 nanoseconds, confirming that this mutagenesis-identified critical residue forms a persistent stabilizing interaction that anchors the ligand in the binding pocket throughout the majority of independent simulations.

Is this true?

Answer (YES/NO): NO